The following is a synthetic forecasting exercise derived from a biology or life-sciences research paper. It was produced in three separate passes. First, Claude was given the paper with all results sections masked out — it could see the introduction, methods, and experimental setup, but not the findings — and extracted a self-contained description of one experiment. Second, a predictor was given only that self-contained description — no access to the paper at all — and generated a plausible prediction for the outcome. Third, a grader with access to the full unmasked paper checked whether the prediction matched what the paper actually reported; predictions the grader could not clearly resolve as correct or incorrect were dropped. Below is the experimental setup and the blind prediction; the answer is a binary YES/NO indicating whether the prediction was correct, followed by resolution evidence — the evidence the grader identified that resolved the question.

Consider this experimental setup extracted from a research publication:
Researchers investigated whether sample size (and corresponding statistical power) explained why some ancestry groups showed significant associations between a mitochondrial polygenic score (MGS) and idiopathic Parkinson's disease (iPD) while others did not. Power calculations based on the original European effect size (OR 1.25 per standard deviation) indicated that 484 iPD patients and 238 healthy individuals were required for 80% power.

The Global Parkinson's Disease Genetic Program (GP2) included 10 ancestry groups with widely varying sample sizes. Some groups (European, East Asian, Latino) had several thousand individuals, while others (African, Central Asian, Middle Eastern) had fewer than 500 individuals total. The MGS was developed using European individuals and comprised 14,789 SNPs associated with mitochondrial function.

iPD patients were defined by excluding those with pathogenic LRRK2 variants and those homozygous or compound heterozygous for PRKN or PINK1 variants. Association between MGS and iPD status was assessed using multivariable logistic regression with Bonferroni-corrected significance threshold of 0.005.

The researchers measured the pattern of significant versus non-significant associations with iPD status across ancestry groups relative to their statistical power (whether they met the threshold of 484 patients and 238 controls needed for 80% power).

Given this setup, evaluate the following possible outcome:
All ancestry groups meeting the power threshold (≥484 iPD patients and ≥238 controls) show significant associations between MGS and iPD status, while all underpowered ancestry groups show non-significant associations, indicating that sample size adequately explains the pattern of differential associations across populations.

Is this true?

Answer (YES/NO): NO